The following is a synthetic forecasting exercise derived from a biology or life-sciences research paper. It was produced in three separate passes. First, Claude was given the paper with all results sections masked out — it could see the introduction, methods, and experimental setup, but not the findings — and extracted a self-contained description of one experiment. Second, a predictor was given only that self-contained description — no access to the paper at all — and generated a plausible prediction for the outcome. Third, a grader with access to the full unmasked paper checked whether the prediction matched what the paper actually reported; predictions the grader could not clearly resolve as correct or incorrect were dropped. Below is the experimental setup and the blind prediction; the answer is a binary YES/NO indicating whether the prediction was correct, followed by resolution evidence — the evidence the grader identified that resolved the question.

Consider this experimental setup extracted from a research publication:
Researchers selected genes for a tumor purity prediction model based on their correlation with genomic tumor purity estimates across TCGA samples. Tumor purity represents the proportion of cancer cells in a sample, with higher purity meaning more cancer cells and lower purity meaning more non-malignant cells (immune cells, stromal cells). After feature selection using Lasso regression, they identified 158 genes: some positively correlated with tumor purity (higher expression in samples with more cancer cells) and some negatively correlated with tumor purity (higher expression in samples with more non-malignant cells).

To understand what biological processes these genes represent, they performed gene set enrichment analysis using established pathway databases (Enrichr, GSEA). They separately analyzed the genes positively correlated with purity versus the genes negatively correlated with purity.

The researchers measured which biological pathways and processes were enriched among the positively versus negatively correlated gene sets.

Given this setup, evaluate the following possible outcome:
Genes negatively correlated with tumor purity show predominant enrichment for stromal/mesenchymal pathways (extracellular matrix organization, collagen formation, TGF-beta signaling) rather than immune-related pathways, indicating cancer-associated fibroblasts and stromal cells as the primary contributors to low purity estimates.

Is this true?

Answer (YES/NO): NO